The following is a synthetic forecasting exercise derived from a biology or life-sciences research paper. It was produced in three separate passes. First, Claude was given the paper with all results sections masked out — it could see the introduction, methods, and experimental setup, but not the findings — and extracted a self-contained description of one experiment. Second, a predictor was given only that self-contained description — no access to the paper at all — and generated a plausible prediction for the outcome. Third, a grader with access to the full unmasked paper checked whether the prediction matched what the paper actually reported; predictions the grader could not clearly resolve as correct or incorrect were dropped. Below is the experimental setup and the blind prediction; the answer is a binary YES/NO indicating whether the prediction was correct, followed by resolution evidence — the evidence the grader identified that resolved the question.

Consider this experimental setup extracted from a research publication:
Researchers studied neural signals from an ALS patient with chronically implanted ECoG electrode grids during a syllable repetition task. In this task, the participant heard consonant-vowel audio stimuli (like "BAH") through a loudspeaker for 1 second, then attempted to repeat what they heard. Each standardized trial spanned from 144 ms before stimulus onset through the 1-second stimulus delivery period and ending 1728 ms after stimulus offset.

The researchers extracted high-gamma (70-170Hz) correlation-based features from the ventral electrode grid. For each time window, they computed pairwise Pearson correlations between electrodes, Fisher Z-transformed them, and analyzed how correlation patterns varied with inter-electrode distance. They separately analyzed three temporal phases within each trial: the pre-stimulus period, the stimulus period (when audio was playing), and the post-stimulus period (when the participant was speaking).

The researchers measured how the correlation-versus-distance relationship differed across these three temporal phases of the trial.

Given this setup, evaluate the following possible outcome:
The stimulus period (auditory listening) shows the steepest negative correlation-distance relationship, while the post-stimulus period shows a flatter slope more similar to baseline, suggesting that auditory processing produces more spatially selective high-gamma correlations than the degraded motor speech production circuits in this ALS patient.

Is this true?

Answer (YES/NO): NO